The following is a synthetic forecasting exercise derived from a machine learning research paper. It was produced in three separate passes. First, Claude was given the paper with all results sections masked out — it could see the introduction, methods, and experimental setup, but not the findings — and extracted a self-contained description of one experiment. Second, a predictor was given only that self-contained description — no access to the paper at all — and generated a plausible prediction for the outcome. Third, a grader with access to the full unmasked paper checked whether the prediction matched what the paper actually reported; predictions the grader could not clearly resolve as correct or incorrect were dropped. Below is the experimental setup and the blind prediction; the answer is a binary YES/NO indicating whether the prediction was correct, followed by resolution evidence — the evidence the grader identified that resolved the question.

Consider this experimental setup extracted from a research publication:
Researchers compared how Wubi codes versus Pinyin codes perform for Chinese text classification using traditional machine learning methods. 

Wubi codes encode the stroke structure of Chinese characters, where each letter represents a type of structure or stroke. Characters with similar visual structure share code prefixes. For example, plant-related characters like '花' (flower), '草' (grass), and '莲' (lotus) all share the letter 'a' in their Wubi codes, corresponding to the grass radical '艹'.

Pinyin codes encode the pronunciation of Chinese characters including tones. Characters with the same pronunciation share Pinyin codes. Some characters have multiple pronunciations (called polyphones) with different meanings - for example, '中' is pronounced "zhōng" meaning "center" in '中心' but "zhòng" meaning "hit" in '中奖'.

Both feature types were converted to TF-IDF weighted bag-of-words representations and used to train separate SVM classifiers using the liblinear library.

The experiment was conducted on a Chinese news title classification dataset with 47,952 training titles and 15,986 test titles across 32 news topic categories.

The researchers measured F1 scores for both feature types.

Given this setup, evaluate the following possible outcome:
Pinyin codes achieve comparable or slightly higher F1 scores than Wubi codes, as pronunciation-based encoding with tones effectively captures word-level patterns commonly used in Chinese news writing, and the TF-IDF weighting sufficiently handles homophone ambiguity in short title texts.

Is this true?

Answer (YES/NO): NO